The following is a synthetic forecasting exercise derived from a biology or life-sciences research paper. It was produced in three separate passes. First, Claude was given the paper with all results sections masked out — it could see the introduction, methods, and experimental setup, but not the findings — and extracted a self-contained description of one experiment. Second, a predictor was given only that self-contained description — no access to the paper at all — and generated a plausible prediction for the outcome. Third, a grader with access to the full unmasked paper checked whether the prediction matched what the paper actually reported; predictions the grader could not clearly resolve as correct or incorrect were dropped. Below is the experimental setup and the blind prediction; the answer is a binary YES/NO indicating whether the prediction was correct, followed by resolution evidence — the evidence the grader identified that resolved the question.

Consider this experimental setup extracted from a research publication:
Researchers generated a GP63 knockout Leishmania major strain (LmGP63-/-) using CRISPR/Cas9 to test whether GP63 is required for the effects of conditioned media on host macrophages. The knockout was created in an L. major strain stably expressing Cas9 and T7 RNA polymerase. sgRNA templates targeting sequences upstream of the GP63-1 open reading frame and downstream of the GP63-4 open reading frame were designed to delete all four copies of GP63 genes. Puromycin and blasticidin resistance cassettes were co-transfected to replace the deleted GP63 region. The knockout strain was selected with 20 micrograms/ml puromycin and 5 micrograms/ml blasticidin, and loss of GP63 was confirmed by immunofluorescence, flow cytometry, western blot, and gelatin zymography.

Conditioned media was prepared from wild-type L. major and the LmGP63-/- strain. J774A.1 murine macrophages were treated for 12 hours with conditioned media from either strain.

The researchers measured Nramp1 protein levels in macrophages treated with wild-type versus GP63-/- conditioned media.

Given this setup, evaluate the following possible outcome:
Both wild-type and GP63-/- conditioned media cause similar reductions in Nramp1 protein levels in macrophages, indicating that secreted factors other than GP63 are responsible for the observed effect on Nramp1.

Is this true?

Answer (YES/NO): NO